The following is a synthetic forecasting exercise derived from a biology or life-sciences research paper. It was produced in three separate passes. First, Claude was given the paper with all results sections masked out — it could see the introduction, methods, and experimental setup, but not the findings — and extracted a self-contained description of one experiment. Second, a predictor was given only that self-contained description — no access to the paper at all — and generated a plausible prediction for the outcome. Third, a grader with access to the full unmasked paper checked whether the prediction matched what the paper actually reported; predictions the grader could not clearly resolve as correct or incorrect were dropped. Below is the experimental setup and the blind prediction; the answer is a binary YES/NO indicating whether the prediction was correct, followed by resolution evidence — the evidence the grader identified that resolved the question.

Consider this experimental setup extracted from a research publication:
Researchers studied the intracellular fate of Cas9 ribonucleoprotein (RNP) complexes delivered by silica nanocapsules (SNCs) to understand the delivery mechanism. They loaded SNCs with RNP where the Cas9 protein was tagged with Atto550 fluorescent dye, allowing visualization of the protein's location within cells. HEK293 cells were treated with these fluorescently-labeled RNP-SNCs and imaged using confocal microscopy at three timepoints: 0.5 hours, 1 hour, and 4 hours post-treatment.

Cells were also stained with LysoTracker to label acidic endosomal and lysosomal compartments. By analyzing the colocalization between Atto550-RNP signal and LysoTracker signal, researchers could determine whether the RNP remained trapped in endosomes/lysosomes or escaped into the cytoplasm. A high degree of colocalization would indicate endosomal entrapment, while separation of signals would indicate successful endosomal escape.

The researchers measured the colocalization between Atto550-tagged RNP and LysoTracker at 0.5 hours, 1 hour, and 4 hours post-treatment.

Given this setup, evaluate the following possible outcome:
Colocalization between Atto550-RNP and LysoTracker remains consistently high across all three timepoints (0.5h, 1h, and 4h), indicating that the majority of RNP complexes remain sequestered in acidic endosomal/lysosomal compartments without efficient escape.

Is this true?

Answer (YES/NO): NO